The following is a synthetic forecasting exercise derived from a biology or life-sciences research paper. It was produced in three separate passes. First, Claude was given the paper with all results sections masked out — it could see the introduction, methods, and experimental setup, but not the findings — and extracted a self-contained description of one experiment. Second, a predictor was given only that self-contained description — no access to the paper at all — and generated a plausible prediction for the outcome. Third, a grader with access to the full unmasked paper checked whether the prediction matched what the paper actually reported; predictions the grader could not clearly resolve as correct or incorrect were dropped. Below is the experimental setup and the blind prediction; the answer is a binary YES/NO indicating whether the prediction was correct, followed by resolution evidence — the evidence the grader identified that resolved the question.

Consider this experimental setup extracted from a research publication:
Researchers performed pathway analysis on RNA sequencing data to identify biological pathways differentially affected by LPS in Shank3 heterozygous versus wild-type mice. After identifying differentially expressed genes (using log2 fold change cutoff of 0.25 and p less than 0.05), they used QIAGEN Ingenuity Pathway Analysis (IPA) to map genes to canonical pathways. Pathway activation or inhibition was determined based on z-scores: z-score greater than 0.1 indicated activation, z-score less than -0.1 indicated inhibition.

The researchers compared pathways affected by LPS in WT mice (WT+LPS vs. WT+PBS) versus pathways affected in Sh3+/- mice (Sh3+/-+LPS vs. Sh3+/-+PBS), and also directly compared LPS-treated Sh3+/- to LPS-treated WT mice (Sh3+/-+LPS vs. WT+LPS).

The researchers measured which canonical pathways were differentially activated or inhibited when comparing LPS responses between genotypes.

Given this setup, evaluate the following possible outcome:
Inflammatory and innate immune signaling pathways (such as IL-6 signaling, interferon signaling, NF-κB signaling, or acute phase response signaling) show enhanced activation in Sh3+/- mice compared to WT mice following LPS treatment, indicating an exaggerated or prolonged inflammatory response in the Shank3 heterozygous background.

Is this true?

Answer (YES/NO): YES